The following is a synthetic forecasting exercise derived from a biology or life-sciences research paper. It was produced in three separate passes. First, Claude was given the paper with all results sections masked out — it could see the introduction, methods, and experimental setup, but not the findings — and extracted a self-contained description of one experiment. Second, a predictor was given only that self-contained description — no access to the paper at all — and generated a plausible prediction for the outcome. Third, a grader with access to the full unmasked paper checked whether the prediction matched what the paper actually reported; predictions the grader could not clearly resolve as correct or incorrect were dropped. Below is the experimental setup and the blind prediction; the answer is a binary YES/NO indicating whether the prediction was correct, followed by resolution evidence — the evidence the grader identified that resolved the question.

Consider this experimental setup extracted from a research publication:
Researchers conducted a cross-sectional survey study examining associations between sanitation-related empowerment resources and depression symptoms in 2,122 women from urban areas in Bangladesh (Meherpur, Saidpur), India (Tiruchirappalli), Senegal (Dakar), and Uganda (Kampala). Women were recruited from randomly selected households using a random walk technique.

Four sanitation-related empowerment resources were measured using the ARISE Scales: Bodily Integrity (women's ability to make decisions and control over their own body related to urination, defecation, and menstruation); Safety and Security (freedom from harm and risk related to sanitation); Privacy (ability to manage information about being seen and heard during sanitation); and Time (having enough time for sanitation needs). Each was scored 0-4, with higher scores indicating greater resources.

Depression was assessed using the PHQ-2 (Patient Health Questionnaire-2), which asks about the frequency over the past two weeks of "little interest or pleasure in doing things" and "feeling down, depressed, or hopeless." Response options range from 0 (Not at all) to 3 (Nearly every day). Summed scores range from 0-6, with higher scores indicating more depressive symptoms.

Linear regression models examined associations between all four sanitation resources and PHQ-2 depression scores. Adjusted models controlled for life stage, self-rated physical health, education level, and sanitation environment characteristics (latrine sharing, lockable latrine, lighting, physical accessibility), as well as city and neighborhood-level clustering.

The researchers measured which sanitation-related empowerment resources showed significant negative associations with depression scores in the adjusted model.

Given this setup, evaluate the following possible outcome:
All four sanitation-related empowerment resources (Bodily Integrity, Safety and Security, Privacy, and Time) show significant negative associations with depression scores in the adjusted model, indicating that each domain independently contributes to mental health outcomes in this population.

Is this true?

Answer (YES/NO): NO